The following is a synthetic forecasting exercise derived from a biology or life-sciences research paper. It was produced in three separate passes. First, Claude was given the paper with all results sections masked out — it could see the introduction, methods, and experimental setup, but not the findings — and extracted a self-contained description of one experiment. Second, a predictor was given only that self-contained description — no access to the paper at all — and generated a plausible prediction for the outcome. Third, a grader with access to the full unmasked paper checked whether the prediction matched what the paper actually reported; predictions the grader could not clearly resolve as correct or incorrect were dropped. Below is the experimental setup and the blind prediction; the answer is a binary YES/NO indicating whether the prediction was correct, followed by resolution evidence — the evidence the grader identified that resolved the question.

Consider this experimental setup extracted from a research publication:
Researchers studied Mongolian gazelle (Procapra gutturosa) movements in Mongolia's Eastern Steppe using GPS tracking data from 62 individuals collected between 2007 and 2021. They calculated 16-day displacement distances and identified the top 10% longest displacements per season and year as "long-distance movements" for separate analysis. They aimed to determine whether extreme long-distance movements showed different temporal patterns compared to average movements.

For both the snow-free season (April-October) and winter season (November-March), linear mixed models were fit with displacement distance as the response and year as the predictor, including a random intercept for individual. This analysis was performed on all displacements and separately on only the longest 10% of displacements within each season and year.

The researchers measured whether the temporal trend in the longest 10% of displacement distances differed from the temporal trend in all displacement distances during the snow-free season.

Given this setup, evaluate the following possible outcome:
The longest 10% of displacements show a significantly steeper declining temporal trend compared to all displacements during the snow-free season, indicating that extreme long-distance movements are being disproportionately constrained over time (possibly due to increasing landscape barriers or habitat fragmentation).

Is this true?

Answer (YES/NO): YES